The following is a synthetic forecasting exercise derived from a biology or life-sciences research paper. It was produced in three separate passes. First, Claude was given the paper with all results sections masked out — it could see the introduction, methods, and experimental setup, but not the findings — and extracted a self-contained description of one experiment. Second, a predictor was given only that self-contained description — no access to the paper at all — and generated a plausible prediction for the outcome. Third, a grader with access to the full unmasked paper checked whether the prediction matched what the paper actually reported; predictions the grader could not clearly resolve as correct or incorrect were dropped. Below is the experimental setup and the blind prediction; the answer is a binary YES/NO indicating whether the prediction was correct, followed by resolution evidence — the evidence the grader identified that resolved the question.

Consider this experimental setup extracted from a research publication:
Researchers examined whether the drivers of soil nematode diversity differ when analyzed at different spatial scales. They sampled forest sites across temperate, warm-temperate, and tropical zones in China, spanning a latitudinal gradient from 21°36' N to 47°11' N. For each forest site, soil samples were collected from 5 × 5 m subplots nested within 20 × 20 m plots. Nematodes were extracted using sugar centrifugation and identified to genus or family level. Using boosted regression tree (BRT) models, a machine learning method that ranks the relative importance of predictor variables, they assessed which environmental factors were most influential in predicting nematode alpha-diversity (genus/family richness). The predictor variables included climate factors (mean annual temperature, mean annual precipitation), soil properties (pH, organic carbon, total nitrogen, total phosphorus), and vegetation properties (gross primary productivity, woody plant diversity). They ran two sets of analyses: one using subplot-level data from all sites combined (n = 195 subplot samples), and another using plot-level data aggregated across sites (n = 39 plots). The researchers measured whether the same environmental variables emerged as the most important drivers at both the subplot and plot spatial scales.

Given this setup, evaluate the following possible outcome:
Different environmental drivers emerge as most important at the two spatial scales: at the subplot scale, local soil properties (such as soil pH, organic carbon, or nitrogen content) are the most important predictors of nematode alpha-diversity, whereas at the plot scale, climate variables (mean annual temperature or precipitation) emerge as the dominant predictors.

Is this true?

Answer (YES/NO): NO